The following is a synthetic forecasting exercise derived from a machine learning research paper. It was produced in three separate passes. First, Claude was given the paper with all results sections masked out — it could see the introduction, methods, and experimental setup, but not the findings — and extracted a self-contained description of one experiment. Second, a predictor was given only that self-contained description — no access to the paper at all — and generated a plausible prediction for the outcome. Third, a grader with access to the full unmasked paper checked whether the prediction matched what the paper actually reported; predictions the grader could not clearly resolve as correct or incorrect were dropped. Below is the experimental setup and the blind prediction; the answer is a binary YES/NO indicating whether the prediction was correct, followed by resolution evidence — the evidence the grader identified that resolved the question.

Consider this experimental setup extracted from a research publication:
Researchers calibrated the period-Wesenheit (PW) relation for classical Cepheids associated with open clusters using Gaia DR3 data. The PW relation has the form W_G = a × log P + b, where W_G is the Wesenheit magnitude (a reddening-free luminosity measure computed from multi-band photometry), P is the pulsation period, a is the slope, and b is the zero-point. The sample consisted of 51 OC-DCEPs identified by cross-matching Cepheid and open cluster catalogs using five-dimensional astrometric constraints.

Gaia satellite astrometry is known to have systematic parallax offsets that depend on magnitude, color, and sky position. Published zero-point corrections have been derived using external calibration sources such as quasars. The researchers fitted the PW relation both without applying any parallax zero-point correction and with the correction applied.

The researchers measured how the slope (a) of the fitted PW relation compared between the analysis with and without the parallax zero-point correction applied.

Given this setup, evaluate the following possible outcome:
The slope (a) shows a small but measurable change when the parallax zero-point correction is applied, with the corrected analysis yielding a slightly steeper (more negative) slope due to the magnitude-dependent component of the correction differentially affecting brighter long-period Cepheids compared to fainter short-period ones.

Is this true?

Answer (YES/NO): NO